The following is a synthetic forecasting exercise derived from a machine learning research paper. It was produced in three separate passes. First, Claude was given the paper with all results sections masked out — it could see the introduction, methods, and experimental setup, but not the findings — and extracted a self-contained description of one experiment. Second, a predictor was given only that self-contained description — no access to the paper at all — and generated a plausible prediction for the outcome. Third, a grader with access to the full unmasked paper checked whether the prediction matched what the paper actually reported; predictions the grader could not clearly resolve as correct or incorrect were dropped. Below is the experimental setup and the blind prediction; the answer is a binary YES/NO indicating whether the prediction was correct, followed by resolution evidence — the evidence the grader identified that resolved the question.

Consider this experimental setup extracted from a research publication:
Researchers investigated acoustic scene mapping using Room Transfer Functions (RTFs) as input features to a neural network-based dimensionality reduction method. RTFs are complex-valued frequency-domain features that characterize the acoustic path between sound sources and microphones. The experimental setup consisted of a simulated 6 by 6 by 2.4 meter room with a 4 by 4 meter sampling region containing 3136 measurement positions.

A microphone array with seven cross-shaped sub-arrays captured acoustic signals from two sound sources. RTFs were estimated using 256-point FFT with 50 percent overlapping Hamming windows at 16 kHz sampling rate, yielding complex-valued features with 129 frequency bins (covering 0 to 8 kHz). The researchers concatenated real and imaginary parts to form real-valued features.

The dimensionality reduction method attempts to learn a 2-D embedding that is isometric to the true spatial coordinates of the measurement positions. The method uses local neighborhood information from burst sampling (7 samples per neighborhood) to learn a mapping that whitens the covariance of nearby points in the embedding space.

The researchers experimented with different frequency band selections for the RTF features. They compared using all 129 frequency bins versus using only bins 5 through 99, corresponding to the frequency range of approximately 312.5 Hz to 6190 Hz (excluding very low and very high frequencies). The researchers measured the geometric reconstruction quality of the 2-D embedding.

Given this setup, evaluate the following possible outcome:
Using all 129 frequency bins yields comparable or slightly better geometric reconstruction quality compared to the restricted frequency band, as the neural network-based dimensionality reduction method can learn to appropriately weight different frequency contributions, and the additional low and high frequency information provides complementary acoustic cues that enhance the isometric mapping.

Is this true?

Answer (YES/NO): NO